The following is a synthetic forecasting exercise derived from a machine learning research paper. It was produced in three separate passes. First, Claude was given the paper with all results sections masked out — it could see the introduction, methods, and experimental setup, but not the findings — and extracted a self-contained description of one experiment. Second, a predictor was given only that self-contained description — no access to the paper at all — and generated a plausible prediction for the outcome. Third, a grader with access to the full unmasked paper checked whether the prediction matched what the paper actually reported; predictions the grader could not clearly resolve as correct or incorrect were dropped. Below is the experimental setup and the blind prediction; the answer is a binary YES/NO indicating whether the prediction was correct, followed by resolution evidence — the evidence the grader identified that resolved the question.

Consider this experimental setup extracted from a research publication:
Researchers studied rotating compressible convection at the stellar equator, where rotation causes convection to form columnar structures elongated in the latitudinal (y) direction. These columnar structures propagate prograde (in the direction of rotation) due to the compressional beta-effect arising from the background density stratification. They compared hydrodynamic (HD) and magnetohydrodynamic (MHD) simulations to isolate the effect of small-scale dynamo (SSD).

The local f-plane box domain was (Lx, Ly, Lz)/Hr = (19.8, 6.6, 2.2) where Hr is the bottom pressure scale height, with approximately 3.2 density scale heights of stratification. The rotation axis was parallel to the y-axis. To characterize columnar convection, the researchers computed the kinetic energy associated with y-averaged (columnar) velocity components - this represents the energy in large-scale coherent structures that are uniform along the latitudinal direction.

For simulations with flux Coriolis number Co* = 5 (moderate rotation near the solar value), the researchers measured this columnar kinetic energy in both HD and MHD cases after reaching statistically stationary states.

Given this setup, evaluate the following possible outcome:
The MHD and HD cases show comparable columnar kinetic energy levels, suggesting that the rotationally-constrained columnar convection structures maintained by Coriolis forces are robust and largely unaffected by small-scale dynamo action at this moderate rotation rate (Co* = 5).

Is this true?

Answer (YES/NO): NO